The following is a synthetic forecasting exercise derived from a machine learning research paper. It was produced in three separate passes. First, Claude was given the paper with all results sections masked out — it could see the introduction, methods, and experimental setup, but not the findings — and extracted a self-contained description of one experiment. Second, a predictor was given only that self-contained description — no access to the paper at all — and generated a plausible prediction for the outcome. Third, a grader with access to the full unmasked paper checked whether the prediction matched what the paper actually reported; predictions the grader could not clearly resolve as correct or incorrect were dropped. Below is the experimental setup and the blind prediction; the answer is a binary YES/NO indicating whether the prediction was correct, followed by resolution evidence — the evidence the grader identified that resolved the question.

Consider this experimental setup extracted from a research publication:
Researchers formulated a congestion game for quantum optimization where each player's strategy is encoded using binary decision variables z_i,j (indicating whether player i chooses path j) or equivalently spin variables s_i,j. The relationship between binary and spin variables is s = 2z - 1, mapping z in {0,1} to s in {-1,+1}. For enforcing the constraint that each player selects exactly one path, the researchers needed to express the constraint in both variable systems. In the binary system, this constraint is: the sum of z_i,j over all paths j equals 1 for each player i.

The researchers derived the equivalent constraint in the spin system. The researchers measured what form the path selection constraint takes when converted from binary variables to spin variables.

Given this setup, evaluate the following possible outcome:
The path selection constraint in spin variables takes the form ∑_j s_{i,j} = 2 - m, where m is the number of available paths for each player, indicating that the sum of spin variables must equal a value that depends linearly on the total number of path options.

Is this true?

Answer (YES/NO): YES